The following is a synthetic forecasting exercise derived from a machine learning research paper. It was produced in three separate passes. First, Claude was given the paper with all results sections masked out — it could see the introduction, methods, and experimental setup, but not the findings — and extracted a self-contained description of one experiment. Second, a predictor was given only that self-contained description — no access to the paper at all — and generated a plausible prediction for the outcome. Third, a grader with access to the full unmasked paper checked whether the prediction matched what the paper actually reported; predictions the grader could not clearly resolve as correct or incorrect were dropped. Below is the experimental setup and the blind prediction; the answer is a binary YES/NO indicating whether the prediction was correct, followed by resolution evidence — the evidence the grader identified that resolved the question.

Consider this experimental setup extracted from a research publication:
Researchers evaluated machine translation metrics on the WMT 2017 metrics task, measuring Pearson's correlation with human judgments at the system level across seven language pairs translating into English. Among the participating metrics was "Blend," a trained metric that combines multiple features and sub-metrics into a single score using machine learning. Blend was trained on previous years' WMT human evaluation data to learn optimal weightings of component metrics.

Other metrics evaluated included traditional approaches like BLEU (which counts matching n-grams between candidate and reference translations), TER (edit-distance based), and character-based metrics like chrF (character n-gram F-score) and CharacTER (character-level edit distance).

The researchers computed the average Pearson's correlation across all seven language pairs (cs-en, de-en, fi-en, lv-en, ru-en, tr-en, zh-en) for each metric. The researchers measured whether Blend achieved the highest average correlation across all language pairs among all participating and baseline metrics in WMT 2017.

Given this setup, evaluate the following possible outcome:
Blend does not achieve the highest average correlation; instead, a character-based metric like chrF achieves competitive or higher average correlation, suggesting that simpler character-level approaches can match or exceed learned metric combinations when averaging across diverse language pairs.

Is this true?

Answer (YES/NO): NO